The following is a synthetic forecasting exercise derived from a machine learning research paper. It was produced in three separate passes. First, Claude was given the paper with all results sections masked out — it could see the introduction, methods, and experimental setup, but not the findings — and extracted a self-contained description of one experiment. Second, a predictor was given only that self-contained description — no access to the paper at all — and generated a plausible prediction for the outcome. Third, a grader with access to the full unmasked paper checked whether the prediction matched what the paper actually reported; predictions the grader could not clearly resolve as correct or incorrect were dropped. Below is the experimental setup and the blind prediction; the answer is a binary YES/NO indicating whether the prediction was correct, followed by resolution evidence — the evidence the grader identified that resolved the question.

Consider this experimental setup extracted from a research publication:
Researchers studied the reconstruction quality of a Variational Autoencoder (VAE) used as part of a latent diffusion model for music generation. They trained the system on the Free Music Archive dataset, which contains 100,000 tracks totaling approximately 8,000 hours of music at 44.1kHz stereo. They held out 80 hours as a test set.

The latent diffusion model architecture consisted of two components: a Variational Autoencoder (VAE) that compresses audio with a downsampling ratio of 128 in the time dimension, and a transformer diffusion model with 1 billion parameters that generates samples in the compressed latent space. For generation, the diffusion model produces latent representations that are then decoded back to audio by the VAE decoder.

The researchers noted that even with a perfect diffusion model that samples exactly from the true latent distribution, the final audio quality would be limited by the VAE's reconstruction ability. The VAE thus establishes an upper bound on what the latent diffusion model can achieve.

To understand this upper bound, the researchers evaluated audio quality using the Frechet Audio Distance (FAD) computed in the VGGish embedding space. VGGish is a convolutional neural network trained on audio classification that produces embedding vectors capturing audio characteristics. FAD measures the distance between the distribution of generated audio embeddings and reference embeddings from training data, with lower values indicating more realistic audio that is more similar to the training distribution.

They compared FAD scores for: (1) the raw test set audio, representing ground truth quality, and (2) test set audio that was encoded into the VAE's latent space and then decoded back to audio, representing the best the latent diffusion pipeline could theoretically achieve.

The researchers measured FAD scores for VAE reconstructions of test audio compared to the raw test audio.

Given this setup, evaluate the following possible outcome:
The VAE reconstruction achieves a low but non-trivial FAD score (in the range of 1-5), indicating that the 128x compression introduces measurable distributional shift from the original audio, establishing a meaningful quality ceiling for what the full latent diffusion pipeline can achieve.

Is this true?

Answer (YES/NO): NO